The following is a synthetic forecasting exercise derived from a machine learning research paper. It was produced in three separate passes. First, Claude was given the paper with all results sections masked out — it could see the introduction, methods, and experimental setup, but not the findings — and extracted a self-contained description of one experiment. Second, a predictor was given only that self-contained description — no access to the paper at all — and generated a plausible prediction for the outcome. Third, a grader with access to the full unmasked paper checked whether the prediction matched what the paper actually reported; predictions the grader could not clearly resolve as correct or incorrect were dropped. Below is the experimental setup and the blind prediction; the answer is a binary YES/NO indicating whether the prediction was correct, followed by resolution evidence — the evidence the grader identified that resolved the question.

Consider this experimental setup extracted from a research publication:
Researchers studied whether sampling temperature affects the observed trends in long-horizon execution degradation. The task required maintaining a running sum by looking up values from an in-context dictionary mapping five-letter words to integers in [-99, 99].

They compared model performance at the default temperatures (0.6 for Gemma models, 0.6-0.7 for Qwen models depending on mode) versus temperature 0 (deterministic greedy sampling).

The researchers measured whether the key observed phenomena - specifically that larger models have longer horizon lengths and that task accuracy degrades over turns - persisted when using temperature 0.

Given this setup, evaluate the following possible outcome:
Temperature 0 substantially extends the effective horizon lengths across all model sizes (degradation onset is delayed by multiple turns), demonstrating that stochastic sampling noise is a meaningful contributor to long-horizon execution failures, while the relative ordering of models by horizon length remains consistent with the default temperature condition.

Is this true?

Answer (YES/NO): NO